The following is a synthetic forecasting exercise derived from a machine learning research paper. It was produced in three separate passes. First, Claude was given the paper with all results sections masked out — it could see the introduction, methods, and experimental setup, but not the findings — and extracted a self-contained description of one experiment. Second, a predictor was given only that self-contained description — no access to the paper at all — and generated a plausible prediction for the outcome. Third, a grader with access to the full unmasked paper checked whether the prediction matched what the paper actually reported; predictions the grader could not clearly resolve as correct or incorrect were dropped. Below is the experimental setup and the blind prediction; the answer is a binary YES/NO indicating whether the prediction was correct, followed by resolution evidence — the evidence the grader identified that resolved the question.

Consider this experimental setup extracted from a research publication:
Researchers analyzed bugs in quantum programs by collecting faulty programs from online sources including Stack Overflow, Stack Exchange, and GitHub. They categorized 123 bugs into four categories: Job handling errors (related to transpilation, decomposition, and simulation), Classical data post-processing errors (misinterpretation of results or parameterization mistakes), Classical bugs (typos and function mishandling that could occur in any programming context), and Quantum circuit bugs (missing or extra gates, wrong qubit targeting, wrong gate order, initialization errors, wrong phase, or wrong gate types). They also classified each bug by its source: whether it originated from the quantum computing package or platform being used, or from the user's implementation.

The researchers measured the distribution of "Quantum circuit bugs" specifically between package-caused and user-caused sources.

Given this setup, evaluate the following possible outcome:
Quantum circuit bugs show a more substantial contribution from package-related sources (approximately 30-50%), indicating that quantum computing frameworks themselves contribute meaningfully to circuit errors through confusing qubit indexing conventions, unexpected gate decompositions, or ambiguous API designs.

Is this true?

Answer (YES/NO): NO